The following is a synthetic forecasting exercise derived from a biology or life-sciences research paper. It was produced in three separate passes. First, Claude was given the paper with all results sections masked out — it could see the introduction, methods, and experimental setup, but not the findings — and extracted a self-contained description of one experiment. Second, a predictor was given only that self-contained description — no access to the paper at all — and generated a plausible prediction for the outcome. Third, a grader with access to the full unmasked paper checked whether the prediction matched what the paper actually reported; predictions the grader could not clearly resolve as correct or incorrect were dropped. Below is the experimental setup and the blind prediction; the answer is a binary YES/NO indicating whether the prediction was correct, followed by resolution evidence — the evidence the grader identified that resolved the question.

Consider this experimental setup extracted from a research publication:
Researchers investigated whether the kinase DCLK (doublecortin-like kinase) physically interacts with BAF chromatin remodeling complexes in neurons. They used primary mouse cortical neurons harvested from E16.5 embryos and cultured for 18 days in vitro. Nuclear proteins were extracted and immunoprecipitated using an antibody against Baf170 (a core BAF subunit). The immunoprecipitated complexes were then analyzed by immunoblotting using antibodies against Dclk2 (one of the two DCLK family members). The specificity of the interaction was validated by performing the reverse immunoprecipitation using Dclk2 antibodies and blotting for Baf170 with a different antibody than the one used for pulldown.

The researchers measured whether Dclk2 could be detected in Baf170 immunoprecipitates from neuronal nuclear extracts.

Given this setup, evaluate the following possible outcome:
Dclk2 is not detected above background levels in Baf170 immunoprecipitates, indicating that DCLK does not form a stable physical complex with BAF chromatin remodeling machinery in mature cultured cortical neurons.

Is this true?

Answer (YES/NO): NO